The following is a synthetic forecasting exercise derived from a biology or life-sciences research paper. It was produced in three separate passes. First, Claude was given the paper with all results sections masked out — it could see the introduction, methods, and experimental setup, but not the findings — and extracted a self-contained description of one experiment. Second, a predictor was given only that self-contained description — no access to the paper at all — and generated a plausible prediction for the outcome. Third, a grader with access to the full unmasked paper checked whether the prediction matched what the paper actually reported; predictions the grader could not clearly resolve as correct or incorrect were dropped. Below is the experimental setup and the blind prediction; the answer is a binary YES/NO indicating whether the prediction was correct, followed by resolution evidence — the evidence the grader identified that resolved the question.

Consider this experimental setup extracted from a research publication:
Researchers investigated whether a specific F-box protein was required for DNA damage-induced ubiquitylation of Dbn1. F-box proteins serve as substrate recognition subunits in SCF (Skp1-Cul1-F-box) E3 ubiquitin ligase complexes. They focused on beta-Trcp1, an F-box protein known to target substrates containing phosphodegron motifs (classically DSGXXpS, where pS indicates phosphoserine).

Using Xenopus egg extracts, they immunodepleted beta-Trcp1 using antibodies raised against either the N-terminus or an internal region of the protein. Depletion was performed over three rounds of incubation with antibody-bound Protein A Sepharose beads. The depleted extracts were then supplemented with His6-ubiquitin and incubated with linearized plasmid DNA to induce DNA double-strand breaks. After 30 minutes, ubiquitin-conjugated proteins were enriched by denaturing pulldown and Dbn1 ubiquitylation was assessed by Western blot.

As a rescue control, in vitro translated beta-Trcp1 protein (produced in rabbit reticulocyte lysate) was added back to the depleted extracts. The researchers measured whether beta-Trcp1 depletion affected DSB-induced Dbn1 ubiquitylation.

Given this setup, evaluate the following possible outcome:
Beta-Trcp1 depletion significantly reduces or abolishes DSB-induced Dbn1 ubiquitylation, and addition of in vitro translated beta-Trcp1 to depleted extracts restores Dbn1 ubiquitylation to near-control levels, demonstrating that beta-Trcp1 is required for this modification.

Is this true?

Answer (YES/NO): YES